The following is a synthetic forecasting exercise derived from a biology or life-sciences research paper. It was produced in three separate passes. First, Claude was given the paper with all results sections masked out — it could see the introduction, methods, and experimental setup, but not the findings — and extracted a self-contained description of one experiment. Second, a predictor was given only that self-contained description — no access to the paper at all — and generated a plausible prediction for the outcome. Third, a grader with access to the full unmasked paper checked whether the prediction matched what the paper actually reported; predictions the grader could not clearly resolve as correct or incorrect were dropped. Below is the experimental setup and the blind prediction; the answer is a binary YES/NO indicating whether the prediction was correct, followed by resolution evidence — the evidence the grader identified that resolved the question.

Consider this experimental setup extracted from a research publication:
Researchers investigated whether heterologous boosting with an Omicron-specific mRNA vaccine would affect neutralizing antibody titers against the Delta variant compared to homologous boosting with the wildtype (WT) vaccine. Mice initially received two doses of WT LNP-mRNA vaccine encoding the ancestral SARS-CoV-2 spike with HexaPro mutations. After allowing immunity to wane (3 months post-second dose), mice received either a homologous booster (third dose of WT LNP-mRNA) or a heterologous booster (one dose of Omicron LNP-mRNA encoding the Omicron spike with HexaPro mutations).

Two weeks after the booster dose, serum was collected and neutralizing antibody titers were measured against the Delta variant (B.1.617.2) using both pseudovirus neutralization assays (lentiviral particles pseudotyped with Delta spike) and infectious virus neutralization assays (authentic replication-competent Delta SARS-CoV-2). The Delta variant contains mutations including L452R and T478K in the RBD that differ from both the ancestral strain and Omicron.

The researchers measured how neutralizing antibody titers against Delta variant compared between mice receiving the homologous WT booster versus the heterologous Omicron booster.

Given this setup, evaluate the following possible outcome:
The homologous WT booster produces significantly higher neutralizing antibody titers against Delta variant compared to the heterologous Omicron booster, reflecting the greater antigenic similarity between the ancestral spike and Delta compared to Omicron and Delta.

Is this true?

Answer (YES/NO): NO